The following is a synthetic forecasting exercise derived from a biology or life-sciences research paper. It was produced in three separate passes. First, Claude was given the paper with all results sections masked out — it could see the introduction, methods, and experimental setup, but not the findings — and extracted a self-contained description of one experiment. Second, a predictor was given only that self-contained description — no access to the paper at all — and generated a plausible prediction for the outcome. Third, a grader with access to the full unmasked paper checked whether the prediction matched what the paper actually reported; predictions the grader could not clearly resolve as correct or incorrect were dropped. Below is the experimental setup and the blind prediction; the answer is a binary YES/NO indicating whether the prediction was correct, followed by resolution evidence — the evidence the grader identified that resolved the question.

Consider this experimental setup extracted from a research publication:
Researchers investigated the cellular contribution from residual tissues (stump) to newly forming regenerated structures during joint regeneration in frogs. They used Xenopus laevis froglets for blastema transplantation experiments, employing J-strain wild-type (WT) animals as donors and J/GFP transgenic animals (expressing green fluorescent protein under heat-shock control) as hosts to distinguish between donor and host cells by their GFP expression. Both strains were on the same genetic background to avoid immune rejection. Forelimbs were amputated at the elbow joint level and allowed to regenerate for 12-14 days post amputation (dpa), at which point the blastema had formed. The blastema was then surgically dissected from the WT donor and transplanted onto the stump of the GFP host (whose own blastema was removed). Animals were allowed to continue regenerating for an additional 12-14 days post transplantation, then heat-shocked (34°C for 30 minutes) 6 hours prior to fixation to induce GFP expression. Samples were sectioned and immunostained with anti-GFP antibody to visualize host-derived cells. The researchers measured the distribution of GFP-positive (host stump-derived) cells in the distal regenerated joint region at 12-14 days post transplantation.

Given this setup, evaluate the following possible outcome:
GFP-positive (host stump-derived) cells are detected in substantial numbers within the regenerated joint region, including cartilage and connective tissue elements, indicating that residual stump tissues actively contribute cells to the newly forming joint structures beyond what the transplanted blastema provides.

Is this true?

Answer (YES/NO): NO